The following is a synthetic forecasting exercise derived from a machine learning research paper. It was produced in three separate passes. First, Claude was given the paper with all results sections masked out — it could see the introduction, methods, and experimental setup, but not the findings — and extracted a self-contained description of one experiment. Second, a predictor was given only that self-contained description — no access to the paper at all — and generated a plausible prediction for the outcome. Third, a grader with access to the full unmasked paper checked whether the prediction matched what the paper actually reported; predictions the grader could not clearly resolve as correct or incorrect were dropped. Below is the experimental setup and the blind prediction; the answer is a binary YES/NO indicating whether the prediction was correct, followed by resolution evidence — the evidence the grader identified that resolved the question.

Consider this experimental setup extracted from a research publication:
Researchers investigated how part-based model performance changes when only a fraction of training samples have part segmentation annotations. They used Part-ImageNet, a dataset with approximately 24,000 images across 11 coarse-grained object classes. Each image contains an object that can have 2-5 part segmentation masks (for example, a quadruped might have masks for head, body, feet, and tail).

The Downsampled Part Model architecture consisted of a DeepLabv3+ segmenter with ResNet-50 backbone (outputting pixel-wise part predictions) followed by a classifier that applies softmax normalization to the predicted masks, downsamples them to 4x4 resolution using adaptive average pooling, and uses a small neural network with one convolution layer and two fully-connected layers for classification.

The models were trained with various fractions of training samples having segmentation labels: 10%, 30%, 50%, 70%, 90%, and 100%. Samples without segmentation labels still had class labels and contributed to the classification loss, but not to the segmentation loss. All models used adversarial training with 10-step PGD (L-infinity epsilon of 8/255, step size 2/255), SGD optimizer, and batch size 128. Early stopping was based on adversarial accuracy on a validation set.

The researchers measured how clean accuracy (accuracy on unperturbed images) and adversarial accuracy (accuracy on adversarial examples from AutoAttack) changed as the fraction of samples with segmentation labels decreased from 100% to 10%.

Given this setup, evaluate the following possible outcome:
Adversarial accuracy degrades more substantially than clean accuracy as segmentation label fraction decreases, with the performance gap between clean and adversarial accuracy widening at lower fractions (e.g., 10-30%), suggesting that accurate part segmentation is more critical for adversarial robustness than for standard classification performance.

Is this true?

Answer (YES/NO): NO